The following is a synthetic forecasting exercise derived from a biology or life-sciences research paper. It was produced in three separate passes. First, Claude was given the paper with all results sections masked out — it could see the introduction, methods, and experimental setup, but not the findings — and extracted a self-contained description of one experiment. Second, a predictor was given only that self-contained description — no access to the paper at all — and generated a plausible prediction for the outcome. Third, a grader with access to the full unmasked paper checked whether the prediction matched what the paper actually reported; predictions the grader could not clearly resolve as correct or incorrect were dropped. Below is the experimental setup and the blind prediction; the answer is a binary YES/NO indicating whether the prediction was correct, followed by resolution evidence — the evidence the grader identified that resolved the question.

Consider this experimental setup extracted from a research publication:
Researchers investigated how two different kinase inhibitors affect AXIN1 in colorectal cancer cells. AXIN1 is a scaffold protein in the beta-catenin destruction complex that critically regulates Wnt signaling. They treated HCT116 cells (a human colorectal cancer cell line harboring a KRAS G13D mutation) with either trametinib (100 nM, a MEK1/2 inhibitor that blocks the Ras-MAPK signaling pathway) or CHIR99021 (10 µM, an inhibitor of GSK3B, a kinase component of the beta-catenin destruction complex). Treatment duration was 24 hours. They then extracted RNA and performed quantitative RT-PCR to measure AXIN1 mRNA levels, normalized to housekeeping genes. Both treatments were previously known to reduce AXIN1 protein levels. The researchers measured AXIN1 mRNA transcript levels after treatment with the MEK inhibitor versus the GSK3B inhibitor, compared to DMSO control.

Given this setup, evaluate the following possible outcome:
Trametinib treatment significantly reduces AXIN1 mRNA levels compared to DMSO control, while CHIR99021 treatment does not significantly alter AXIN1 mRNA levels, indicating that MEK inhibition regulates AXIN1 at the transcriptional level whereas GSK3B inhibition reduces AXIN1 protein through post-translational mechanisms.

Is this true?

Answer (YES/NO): YES